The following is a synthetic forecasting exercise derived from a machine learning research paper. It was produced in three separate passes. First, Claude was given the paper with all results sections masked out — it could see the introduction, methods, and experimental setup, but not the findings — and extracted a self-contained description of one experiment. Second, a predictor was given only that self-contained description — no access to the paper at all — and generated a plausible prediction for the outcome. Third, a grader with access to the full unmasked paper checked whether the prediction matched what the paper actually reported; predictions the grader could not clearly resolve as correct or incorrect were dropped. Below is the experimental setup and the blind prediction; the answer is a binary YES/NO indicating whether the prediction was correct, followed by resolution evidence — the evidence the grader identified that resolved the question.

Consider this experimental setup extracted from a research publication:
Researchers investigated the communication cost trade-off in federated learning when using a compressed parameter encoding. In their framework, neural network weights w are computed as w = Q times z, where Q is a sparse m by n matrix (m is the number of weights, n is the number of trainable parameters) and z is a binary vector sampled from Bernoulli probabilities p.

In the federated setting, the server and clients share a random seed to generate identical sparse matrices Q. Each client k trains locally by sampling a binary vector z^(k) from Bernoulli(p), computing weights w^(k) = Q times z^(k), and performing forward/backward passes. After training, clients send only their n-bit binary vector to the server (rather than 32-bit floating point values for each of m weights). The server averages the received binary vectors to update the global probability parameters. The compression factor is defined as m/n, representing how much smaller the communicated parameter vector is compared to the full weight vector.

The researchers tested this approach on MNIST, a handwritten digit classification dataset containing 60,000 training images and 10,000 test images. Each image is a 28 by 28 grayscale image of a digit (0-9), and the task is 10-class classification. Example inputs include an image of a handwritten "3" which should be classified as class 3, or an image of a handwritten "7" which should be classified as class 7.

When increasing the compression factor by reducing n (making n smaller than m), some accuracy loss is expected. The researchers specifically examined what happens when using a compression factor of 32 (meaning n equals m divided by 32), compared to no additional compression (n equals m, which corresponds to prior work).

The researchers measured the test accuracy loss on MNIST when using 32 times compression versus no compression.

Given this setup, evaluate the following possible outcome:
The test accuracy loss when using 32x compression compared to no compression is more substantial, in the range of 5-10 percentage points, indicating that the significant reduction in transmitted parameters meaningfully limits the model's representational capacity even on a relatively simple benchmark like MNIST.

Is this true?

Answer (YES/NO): NO